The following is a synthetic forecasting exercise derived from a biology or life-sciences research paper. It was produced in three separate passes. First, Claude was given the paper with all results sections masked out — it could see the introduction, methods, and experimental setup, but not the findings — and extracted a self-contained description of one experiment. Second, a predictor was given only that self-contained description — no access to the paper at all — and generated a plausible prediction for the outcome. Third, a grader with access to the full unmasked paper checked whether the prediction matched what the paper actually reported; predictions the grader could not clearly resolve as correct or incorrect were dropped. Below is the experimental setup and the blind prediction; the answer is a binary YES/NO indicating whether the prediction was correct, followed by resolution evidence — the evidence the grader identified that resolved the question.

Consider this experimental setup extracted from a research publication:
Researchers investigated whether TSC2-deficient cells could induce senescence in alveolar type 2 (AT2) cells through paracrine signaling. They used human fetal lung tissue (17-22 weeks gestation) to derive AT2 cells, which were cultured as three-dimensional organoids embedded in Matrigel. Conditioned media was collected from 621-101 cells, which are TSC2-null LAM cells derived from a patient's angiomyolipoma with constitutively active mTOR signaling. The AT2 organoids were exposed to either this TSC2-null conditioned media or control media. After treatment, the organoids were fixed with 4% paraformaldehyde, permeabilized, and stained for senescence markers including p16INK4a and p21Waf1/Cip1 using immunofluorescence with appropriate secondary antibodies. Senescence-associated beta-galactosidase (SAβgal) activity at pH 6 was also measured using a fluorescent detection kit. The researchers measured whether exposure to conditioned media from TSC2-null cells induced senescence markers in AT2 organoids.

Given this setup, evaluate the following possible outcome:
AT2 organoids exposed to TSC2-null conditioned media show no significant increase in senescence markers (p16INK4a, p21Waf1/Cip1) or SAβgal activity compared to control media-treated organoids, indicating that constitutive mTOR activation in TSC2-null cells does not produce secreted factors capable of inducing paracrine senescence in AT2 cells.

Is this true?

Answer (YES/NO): NO